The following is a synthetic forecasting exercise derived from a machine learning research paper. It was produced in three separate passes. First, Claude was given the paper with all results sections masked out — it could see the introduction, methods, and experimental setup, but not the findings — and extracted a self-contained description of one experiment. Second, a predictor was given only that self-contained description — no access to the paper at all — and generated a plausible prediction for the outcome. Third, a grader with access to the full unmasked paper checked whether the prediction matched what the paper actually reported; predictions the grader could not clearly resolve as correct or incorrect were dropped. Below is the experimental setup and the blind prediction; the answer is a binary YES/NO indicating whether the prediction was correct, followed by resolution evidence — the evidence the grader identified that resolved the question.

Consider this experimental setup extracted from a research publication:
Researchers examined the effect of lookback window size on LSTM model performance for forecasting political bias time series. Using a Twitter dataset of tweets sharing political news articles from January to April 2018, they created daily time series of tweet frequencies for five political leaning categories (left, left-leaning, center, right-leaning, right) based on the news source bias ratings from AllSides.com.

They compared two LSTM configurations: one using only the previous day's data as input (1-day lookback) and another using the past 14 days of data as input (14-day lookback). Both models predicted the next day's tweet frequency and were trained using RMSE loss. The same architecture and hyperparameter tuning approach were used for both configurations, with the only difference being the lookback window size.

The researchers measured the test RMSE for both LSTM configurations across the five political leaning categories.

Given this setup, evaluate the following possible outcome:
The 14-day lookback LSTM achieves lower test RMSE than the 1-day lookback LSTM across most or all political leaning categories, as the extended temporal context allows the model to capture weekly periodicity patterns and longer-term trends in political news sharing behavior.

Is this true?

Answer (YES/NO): NO